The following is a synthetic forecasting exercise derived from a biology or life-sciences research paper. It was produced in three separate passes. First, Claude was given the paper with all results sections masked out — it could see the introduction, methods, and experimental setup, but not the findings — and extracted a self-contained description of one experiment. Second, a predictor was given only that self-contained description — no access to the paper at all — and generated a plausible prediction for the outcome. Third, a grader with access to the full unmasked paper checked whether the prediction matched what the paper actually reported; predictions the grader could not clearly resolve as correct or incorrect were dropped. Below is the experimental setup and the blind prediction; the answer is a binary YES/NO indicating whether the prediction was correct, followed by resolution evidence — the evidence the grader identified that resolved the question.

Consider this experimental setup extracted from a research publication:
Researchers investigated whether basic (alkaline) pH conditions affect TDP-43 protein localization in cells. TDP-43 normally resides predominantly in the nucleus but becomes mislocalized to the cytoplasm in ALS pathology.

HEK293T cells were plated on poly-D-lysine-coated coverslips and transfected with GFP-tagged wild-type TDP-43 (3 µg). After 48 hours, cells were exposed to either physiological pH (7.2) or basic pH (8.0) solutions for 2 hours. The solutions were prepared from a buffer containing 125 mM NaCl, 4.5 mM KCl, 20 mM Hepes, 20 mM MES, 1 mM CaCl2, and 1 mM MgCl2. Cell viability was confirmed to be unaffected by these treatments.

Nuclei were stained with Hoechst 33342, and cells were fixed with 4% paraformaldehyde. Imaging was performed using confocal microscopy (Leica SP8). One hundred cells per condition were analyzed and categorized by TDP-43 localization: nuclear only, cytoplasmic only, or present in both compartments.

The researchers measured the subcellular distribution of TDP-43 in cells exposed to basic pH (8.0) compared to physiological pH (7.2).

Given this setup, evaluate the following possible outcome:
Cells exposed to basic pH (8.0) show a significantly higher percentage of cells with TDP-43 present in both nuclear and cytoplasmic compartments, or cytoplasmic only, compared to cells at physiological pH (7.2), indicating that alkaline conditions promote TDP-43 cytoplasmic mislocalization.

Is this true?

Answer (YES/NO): NO